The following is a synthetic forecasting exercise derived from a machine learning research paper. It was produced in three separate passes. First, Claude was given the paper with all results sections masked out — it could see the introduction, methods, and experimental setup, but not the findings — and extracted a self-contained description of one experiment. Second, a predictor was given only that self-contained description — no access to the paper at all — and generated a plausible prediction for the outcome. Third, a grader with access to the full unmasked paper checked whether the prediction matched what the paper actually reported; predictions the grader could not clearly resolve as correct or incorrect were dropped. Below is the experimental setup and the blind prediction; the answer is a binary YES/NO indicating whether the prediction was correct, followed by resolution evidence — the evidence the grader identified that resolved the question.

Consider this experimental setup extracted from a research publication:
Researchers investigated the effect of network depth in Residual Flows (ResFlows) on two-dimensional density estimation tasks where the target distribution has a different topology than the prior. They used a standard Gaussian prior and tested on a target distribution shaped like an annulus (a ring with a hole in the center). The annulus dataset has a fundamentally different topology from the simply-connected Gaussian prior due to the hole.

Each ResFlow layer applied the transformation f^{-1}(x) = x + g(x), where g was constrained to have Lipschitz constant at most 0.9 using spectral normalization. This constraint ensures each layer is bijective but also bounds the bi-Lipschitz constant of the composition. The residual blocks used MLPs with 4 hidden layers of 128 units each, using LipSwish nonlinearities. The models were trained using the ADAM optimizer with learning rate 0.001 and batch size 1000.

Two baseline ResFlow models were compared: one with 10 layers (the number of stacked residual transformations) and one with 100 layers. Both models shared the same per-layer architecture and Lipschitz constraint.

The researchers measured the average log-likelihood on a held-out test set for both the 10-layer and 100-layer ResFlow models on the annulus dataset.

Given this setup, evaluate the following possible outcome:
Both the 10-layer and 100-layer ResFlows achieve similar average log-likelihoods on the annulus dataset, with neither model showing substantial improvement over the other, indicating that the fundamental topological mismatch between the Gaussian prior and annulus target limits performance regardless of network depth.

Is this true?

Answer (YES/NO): NO